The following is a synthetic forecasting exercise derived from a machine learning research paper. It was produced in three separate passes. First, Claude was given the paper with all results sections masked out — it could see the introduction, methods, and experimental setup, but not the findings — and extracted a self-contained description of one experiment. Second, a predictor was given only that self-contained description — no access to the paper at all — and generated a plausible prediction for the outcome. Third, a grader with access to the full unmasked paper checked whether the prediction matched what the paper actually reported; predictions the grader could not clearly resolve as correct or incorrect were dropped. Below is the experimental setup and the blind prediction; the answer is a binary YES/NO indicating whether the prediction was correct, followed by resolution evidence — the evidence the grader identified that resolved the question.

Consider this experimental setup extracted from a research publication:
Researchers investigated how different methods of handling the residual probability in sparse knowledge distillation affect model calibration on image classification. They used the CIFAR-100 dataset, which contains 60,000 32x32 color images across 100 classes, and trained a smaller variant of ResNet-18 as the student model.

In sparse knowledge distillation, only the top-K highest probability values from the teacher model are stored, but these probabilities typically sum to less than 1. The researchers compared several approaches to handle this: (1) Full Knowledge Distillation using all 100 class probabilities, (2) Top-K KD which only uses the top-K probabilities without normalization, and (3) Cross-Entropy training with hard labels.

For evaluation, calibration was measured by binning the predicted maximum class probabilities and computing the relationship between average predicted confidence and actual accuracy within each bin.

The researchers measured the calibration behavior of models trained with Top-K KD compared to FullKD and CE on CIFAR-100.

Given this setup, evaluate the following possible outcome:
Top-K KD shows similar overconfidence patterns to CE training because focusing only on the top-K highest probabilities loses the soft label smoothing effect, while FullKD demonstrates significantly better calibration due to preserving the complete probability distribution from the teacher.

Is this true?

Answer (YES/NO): NO